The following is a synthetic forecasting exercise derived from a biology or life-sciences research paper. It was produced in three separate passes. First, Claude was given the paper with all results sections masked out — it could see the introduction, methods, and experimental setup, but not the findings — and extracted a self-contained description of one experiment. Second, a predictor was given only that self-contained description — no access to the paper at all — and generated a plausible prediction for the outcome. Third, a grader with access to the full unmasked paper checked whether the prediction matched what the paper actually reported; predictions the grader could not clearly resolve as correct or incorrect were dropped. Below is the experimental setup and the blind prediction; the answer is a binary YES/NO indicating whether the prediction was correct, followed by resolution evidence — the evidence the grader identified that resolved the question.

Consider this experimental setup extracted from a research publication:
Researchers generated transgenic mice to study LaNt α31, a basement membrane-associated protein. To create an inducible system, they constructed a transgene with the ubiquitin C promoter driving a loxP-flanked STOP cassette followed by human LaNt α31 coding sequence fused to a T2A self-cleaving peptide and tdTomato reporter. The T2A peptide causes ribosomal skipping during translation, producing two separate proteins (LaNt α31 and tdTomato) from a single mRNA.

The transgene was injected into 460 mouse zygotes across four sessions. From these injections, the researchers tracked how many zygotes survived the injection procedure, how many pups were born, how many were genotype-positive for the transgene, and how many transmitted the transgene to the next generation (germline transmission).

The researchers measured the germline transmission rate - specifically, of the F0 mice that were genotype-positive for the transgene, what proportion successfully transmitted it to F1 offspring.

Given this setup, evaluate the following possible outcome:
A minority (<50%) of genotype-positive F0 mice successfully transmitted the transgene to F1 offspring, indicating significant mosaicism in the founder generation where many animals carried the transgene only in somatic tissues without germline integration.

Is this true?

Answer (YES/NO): YES